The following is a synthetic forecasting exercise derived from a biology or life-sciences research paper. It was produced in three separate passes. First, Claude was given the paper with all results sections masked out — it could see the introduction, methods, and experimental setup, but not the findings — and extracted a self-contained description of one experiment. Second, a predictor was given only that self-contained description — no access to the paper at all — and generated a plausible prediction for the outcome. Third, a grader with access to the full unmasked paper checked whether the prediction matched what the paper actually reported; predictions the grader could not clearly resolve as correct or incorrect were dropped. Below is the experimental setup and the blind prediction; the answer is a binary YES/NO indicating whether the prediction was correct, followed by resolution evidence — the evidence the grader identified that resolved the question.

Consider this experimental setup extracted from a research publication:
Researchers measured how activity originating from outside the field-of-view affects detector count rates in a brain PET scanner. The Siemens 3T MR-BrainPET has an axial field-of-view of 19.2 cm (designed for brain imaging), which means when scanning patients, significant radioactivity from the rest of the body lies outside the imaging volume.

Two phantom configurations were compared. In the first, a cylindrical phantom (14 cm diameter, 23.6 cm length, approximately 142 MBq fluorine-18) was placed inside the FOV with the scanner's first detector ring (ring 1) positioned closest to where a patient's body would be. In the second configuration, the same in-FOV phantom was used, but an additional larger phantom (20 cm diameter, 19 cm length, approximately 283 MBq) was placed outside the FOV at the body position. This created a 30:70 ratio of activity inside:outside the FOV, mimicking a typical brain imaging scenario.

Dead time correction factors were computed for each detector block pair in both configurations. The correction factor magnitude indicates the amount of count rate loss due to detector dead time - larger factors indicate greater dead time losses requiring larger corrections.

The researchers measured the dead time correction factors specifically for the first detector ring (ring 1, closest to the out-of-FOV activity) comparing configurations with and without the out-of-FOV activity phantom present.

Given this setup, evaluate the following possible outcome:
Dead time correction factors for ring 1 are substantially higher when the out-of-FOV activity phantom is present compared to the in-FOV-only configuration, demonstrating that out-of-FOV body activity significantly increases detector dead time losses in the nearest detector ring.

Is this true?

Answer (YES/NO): YES